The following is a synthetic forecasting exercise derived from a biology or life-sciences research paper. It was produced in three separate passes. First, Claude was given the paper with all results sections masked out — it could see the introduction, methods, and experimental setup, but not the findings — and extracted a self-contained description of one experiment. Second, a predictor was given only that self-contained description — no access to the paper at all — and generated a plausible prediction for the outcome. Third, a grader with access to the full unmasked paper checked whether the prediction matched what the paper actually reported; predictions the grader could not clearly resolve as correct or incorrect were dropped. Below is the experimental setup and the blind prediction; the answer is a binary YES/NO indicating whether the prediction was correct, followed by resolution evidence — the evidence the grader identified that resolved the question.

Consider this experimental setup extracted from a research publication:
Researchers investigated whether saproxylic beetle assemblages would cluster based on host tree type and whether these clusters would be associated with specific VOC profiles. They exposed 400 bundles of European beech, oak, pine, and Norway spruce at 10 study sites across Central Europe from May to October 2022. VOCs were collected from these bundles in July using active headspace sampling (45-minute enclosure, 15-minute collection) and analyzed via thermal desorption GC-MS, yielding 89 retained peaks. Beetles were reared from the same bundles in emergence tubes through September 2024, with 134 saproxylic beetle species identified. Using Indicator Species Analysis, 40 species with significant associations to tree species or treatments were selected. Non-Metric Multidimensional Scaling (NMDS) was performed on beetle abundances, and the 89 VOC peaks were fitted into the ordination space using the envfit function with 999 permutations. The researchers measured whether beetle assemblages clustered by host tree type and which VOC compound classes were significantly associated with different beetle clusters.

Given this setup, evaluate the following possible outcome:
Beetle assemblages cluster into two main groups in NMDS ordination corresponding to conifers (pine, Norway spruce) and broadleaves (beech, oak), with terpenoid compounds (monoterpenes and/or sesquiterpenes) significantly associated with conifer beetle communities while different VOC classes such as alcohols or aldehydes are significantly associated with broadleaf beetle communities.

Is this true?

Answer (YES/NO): NO